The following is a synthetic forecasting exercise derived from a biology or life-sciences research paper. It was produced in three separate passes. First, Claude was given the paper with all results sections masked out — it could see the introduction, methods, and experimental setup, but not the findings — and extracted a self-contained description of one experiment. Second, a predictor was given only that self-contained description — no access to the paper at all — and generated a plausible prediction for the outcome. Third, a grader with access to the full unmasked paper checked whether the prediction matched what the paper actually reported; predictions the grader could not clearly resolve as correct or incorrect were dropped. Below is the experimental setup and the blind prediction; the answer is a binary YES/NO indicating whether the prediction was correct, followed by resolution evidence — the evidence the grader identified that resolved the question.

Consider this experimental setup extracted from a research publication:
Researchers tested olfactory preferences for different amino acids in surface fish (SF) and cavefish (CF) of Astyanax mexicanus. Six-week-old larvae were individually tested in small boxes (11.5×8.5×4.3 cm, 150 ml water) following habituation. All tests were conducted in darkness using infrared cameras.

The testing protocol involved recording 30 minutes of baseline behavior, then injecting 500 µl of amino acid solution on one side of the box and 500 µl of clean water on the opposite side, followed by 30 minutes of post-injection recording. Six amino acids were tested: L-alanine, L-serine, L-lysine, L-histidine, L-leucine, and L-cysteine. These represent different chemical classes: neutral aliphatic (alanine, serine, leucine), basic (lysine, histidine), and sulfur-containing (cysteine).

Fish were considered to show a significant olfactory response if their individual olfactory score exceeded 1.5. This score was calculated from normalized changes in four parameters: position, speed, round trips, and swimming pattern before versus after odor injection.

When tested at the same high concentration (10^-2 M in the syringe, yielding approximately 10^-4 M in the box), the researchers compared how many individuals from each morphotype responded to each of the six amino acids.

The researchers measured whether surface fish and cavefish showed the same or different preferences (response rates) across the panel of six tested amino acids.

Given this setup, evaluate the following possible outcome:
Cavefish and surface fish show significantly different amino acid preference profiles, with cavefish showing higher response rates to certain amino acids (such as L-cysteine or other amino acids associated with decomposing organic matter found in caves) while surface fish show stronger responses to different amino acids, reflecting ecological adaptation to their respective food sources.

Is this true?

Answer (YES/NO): NO